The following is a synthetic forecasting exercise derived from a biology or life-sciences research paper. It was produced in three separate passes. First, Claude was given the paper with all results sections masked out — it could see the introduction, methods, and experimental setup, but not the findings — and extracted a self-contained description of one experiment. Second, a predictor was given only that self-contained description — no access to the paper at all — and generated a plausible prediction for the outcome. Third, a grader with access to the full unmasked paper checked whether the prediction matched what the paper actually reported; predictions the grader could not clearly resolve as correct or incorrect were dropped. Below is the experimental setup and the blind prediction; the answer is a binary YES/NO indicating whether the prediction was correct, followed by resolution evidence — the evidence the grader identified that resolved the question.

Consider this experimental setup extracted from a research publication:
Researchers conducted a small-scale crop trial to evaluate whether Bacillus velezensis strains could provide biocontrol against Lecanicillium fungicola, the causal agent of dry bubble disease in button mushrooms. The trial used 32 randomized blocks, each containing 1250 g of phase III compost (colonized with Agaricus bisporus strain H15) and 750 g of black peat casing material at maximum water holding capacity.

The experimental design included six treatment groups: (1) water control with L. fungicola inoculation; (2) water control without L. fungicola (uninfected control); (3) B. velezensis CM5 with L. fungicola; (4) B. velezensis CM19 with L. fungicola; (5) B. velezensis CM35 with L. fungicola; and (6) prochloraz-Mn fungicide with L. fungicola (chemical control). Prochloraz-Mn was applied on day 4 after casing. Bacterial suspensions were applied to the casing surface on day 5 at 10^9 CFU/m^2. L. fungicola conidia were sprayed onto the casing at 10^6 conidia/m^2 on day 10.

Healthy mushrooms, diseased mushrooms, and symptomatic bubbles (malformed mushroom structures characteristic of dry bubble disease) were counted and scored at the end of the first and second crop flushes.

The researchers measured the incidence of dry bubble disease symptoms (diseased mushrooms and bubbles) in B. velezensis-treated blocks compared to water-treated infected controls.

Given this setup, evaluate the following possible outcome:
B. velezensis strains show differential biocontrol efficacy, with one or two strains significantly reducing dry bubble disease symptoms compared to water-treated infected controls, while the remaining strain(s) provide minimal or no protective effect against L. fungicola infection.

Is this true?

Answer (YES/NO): NO